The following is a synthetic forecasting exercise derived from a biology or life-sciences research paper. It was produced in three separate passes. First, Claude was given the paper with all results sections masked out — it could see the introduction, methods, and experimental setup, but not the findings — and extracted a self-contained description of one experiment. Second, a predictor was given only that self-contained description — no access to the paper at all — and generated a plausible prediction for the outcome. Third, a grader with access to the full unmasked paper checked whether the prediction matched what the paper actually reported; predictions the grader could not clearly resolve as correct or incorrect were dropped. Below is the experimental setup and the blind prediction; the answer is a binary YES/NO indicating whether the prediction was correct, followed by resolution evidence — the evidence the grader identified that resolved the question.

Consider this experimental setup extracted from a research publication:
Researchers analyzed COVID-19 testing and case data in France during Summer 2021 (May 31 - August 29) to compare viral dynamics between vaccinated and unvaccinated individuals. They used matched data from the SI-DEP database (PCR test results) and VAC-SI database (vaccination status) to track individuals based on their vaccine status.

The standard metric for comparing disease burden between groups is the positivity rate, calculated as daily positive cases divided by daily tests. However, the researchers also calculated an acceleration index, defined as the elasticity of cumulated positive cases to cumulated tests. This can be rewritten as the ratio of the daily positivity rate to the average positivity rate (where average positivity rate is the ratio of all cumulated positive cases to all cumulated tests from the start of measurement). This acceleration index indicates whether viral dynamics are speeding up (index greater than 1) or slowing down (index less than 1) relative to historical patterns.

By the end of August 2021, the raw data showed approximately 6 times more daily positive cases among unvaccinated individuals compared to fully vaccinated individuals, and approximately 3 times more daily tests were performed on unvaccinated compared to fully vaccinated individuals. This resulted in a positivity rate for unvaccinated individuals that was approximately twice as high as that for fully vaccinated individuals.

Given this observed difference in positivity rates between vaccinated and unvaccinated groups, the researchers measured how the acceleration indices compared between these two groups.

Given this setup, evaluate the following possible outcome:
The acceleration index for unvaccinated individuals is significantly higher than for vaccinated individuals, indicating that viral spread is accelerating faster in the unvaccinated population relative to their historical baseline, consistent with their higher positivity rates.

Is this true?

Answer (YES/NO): NO